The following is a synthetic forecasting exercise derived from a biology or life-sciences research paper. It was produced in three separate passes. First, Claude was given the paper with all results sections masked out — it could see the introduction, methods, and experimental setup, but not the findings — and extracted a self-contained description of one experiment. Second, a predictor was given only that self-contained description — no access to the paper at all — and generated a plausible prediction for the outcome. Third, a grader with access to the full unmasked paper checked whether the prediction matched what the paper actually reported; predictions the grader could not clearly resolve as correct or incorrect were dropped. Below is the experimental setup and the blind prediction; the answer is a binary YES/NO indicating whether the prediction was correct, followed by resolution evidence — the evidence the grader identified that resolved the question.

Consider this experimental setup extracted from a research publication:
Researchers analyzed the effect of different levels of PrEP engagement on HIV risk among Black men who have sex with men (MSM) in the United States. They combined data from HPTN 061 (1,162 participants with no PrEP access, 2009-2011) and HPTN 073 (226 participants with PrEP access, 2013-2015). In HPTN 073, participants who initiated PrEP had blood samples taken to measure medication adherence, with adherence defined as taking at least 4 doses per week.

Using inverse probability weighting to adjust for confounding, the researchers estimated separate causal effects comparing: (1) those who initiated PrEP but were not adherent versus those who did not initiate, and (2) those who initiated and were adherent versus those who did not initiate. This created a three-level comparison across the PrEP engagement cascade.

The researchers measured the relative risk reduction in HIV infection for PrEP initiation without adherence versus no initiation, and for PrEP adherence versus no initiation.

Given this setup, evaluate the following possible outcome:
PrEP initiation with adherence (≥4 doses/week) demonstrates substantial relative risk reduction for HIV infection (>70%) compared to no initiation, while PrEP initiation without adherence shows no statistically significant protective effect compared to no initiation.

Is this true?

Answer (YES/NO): NO